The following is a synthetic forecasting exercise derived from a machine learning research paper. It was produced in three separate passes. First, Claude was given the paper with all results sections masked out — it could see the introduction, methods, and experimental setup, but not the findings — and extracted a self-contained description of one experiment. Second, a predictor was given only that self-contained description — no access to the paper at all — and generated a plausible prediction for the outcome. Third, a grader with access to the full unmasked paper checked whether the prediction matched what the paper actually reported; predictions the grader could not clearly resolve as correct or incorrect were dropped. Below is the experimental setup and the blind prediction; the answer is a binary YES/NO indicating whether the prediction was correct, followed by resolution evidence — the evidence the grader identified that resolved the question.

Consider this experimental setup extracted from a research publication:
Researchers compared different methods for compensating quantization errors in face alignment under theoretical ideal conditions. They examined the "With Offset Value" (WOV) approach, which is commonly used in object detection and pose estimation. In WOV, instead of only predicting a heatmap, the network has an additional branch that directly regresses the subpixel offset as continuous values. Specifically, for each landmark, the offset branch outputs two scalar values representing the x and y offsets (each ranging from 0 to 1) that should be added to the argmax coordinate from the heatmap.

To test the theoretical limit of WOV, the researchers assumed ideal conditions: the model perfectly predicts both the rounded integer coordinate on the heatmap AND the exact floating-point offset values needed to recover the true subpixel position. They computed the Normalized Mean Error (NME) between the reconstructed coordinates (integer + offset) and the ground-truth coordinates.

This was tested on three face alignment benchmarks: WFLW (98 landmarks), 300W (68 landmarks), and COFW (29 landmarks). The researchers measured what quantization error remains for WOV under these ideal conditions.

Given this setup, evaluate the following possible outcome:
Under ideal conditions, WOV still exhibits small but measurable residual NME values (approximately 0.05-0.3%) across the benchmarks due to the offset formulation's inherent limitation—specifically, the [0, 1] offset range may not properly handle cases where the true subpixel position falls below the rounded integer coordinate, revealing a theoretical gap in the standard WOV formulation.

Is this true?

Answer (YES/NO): NO